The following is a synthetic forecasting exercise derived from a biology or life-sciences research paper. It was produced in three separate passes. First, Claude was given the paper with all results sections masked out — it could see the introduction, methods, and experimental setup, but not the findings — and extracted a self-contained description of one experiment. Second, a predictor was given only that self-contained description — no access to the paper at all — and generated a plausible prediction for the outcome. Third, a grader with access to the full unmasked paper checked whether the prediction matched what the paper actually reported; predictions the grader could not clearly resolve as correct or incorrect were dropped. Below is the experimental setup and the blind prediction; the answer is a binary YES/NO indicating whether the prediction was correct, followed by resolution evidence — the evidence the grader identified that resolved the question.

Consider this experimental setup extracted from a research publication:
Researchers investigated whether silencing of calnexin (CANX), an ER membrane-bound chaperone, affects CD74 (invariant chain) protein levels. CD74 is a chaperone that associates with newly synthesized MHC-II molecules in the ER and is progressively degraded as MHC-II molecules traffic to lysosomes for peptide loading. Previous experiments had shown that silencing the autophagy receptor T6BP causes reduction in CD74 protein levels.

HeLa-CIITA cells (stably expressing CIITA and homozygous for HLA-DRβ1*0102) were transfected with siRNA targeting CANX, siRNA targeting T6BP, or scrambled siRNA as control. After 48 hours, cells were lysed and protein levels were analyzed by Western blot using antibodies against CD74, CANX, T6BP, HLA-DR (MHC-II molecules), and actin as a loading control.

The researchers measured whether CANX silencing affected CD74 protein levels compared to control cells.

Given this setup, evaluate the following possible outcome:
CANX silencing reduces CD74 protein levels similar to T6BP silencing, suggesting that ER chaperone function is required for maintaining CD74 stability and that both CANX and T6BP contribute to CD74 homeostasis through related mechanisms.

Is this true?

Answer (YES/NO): YES